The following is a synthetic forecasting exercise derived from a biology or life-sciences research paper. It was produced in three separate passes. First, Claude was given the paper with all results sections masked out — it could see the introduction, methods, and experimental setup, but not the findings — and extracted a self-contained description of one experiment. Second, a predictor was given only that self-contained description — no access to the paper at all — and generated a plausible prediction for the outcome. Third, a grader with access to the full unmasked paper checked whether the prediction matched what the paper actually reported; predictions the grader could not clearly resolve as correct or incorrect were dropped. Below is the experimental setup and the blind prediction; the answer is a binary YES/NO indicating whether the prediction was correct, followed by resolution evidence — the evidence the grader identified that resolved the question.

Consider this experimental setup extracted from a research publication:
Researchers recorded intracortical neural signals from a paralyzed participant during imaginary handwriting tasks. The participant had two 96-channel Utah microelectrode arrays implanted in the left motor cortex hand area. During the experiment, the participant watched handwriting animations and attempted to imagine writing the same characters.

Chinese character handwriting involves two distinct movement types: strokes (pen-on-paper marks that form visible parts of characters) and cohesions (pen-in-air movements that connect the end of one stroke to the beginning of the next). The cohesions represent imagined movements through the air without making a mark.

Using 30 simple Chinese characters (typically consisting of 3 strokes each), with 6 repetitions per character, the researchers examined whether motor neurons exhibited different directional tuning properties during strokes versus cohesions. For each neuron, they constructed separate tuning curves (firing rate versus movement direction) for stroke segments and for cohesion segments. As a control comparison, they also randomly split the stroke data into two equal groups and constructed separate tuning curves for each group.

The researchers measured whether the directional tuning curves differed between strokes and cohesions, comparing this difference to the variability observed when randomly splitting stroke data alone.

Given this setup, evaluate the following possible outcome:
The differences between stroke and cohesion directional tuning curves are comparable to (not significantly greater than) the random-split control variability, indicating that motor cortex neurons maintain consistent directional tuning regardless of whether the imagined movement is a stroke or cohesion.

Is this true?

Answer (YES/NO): NO